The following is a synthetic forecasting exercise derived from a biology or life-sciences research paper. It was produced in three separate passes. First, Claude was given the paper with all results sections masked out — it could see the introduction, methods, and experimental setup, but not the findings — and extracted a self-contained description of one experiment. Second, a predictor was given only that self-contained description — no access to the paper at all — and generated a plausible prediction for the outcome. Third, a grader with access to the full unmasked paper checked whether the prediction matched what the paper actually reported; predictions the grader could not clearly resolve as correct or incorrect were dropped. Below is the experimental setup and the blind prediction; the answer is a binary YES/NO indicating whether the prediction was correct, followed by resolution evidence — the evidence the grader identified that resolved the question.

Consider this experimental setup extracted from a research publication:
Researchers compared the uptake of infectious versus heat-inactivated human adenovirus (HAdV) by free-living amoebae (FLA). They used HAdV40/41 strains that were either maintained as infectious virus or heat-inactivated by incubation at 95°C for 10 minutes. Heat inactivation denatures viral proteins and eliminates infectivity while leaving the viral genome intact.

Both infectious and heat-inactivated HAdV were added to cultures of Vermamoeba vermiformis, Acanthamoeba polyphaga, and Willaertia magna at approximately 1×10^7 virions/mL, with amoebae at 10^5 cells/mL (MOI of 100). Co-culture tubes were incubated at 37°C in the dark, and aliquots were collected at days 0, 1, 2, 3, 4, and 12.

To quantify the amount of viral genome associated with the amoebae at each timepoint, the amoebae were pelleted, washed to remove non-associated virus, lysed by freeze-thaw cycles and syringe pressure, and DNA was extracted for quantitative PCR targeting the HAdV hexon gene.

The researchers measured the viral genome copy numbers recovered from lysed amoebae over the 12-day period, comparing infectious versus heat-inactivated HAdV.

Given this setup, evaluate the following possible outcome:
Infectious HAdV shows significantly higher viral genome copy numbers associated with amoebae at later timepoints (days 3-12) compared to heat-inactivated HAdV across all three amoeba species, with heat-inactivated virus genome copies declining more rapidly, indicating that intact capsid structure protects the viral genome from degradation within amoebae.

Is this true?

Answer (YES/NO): NO